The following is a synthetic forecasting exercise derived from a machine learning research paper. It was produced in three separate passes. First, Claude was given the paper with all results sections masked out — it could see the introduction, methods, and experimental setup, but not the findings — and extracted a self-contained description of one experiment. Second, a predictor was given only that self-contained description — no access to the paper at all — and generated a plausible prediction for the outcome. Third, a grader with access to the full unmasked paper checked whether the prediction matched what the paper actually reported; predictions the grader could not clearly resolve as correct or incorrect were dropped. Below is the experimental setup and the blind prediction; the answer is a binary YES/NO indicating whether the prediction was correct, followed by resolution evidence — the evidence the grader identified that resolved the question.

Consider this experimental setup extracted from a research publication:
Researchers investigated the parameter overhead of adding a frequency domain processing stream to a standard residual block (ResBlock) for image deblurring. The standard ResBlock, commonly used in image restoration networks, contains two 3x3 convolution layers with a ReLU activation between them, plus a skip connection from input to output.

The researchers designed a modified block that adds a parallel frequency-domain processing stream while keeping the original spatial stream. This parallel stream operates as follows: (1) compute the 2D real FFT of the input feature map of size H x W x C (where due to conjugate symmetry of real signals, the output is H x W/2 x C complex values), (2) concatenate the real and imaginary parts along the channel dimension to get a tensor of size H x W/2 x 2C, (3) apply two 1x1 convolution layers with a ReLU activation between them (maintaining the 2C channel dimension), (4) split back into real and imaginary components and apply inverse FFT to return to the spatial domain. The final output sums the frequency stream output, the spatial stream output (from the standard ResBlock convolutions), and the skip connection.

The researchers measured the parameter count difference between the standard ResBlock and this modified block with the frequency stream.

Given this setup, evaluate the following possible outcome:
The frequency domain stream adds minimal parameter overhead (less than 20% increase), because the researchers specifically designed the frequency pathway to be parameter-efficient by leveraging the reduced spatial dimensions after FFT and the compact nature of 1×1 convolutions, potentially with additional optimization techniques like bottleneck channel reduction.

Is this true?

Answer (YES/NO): NO